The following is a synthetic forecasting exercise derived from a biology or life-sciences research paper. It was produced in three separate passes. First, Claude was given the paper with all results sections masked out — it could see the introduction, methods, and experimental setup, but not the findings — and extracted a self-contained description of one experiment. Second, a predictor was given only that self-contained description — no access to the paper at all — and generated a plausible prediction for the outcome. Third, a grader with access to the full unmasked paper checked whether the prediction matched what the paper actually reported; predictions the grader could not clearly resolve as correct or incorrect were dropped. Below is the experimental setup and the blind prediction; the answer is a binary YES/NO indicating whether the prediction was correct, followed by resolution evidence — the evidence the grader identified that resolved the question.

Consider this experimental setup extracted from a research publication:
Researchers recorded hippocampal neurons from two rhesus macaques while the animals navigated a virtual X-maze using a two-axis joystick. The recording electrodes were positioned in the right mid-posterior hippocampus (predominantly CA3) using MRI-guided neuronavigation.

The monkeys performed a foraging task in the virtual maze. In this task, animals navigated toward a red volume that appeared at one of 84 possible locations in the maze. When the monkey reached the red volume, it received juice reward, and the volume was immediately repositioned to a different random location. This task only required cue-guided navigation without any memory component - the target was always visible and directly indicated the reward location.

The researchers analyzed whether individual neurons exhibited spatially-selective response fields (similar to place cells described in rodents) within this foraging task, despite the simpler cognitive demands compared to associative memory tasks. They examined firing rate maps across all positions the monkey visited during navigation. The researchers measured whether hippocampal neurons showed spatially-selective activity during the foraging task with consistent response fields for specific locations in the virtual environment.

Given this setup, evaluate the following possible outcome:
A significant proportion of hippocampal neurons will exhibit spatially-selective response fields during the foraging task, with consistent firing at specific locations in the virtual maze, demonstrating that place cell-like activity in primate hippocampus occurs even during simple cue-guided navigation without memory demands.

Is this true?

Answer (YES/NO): YES